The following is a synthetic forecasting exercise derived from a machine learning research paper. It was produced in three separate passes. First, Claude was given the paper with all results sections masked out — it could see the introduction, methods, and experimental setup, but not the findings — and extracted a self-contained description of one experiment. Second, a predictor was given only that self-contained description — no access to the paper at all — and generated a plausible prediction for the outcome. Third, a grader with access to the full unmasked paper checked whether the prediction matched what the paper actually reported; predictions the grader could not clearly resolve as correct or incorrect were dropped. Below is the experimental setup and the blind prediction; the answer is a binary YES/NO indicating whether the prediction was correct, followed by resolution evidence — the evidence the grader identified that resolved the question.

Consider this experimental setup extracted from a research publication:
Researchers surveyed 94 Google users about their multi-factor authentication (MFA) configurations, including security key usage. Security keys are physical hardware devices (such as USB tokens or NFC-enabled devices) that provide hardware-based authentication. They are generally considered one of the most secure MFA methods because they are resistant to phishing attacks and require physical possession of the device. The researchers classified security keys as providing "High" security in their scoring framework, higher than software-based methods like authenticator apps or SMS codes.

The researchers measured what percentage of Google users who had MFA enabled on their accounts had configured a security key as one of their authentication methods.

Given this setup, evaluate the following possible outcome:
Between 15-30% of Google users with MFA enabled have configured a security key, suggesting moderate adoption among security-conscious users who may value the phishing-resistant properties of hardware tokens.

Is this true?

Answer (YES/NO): NO